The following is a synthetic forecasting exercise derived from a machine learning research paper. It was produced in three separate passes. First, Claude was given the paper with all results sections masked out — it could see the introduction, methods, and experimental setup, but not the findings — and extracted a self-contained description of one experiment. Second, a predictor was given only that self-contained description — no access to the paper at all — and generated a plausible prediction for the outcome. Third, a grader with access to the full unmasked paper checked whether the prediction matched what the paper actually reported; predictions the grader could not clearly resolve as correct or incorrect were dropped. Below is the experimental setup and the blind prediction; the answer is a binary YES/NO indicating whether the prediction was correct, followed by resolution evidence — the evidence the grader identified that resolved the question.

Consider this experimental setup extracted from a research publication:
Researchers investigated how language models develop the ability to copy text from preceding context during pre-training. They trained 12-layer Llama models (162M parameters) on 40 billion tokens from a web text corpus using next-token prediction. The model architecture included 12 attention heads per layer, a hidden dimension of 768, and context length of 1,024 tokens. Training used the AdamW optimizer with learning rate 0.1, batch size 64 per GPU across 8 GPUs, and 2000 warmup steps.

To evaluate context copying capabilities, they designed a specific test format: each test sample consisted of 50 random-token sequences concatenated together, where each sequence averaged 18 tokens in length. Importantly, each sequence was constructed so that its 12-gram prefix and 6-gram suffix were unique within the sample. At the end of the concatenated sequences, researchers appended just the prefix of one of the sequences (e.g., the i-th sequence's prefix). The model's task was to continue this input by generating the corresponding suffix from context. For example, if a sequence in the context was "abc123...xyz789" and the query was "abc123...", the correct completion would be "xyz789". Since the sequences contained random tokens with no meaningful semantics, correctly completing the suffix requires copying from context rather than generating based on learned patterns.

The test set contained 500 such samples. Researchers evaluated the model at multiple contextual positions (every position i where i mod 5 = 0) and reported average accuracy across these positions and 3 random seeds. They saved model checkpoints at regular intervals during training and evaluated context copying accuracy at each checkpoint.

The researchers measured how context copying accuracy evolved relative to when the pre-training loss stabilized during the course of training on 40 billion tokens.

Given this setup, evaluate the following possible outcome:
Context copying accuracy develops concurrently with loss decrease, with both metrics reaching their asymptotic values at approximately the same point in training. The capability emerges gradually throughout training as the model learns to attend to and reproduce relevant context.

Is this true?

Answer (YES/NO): NO